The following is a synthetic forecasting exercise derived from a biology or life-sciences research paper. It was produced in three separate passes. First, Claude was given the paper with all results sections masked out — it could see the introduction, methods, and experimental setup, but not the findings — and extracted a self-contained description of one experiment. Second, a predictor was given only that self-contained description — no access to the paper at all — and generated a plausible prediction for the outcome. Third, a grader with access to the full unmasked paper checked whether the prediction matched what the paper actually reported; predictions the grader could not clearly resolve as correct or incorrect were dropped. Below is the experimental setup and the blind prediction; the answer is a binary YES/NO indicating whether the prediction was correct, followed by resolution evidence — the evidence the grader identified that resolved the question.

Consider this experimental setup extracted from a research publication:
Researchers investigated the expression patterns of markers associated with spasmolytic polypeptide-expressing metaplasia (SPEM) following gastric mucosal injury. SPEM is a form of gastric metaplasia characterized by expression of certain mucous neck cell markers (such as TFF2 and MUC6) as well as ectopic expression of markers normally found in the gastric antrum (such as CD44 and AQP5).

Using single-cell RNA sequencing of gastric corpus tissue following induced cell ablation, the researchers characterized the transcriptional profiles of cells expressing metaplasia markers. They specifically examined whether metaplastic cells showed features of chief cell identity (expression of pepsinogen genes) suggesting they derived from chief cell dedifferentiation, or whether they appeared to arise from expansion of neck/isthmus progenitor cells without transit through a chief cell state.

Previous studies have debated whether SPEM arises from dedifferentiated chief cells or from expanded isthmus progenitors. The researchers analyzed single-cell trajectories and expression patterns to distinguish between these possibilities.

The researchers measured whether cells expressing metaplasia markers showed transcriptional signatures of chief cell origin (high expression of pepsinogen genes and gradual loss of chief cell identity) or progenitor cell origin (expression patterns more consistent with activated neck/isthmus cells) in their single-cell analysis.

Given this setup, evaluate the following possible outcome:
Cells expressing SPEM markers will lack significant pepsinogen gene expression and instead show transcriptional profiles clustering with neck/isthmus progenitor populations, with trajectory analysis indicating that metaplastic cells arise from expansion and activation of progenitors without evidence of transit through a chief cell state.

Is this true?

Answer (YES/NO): YES